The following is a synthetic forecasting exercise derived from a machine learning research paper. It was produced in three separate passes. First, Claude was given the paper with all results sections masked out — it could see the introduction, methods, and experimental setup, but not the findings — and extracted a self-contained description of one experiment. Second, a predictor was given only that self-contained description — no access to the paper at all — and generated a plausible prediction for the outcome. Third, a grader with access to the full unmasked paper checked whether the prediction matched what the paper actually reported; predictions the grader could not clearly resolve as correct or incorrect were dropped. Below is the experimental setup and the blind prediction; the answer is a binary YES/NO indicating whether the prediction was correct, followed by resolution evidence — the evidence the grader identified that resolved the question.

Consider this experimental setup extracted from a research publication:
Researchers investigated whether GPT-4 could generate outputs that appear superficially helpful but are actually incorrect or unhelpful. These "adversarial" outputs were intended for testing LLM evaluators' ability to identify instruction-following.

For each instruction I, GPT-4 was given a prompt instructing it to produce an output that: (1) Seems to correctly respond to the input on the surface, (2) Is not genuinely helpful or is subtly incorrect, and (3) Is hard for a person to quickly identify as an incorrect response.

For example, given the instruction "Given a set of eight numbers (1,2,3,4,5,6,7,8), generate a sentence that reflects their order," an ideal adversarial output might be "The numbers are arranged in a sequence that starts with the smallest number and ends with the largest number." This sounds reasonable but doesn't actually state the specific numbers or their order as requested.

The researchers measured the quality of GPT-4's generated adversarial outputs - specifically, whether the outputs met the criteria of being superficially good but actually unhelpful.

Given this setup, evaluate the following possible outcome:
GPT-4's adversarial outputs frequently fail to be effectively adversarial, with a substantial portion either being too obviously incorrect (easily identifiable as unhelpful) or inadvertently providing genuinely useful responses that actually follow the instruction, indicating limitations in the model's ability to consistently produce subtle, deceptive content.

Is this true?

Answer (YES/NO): YES